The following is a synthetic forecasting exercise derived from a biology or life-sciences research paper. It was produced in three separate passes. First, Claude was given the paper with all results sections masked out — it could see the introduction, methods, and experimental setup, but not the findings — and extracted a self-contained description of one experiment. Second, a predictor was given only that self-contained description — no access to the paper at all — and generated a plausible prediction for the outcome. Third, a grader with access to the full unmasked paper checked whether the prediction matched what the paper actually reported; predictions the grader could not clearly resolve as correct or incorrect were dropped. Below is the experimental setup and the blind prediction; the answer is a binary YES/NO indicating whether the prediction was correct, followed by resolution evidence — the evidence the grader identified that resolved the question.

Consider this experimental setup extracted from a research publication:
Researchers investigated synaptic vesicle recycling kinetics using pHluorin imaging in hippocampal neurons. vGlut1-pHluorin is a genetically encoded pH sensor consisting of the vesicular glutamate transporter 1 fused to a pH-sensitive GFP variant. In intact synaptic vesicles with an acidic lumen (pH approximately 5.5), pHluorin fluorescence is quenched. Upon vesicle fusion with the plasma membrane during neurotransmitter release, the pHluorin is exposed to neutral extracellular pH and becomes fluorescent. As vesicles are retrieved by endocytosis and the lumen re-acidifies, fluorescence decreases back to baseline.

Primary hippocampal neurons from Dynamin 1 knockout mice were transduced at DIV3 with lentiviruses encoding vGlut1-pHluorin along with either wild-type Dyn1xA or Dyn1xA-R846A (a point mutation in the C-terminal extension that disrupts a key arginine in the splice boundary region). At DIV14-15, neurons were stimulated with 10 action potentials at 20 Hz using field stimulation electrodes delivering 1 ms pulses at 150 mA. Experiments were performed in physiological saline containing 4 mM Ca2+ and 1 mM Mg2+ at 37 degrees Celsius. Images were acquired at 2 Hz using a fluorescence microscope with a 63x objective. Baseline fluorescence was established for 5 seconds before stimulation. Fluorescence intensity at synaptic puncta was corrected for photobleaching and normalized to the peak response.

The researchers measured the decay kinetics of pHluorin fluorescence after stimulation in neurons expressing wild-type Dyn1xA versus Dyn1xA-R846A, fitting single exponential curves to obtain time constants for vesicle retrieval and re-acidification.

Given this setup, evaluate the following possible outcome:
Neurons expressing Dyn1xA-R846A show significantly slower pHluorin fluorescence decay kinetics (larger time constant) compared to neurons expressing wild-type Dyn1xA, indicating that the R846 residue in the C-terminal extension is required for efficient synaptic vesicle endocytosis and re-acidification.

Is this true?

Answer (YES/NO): YES